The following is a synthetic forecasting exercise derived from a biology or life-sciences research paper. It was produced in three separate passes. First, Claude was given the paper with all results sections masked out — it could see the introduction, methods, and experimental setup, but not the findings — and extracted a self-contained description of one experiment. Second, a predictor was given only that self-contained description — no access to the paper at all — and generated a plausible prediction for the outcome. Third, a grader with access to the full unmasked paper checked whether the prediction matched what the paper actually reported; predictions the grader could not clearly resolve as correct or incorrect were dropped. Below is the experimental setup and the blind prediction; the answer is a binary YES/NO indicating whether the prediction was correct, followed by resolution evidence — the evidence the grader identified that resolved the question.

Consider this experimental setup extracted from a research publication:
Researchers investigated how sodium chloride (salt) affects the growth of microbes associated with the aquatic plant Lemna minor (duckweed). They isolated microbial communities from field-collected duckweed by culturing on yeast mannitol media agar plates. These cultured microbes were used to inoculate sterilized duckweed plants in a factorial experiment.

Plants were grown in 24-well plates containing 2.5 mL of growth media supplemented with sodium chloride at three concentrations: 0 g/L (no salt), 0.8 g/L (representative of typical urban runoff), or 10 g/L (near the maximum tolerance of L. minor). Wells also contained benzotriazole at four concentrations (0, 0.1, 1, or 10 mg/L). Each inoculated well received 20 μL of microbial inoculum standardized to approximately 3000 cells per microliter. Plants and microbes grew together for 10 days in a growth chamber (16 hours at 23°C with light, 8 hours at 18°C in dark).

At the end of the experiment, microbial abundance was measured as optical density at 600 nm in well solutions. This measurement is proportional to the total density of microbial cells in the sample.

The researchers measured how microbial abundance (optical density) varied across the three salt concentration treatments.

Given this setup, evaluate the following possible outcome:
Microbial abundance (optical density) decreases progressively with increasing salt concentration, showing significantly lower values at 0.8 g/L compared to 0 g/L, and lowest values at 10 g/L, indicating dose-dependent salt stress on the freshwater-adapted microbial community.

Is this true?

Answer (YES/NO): NO